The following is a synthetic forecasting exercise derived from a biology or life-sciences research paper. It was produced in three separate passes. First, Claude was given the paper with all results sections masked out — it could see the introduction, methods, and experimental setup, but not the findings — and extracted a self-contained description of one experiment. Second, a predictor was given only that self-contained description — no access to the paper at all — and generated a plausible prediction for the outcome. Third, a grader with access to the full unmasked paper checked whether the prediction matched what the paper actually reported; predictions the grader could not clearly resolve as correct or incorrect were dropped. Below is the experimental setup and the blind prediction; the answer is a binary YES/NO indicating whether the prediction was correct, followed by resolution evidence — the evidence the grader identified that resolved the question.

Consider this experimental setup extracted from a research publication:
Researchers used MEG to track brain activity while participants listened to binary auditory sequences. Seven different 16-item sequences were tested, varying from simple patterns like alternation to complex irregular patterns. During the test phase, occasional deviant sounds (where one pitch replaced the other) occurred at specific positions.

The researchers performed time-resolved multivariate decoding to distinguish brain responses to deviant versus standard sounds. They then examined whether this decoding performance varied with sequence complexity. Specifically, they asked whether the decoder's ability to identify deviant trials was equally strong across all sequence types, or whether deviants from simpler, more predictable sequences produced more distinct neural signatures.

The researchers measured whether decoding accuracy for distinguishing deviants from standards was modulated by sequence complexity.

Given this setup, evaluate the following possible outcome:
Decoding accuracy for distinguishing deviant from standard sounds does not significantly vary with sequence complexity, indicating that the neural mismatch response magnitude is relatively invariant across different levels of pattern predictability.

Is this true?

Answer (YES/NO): NO